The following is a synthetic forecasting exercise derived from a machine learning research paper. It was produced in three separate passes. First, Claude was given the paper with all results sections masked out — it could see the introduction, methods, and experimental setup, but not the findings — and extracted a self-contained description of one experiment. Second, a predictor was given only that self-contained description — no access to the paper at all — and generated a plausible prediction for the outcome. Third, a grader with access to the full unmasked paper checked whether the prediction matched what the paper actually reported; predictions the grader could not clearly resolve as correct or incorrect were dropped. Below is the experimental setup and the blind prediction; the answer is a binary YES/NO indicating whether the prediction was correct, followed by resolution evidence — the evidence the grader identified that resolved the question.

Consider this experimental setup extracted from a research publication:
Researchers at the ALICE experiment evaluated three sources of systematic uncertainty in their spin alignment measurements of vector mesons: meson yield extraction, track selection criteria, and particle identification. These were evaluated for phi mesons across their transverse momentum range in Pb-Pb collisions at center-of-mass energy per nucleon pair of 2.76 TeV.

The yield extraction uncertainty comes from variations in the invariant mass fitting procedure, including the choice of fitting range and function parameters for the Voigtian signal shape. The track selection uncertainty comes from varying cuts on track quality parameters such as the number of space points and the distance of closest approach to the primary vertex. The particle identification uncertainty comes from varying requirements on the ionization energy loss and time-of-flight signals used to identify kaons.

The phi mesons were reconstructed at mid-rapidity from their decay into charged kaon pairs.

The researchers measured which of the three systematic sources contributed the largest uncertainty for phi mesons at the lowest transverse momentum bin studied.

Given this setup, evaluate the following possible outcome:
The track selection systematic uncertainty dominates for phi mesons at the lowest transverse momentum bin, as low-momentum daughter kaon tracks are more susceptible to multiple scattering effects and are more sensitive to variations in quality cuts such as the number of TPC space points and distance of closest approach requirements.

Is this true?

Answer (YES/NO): NO